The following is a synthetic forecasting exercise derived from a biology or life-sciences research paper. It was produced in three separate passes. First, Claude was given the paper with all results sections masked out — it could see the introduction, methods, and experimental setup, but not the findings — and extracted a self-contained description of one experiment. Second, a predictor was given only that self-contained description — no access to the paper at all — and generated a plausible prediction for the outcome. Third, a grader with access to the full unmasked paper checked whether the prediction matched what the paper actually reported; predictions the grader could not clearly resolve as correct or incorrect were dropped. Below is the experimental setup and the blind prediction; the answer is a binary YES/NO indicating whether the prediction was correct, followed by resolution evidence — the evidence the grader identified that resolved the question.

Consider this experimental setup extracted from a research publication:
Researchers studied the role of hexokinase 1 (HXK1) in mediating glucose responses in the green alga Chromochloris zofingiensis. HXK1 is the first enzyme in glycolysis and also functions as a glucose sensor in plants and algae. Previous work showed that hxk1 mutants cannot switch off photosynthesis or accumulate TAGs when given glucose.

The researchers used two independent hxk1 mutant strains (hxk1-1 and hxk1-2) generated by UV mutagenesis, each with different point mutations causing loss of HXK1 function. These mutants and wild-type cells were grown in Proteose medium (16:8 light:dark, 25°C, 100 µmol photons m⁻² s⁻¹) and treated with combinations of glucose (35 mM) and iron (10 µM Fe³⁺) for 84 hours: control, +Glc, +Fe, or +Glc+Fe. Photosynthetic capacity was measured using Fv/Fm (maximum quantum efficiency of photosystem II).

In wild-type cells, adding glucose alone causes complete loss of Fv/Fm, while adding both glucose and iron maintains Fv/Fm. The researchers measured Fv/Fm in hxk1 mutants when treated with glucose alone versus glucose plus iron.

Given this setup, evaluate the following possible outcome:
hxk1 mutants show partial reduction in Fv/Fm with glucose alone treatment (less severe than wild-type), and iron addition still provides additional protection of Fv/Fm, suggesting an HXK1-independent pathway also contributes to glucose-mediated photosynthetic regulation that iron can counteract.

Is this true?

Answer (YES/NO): NO